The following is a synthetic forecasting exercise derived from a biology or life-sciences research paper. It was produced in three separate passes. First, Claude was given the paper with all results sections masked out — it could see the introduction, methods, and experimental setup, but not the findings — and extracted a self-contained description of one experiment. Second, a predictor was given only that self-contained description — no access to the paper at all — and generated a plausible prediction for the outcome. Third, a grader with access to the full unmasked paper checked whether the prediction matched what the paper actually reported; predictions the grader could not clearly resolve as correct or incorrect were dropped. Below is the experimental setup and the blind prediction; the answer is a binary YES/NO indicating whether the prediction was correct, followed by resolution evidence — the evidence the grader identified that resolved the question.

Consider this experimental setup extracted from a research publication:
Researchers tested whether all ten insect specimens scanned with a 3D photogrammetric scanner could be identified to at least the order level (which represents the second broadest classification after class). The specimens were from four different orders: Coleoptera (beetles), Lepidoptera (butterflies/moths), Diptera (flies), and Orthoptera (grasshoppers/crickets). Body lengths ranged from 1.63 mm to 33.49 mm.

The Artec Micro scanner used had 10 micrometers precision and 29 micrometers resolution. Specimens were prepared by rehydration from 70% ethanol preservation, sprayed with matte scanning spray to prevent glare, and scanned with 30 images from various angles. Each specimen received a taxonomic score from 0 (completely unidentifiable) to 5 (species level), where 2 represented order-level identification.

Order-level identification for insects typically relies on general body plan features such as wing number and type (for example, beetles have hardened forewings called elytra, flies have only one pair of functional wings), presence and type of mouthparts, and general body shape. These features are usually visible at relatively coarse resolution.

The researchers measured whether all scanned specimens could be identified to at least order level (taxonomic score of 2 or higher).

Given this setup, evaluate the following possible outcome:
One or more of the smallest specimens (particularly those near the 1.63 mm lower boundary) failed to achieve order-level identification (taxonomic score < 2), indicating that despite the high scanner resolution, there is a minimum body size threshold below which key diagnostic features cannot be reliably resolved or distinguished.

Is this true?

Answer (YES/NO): YES